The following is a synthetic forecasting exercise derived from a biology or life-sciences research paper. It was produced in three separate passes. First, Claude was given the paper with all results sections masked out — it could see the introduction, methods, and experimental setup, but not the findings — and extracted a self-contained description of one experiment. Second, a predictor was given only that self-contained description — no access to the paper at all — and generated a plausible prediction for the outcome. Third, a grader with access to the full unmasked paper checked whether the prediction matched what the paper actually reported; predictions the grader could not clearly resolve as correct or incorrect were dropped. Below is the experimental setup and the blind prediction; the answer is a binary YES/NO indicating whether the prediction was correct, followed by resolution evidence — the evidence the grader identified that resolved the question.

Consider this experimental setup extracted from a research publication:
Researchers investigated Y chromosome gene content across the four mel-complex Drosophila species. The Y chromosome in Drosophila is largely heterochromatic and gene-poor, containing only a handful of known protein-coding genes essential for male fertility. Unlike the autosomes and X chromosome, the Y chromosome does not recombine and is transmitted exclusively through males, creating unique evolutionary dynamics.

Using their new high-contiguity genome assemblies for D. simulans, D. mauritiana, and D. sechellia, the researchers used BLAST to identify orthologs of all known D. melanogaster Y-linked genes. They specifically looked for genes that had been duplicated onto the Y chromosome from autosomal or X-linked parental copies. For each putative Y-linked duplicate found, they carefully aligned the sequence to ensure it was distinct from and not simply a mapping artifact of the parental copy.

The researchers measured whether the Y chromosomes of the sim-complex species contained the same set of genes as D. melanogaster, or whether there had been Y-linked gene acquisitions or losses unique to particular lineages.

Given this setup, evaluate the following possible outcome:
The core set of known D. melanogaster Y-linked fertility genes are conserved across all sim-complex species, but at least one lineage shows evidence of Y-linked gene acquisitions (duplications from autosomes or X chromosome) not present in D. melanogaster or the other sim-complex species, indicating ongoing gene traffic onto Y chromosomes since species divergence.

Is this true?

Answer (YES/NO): YES